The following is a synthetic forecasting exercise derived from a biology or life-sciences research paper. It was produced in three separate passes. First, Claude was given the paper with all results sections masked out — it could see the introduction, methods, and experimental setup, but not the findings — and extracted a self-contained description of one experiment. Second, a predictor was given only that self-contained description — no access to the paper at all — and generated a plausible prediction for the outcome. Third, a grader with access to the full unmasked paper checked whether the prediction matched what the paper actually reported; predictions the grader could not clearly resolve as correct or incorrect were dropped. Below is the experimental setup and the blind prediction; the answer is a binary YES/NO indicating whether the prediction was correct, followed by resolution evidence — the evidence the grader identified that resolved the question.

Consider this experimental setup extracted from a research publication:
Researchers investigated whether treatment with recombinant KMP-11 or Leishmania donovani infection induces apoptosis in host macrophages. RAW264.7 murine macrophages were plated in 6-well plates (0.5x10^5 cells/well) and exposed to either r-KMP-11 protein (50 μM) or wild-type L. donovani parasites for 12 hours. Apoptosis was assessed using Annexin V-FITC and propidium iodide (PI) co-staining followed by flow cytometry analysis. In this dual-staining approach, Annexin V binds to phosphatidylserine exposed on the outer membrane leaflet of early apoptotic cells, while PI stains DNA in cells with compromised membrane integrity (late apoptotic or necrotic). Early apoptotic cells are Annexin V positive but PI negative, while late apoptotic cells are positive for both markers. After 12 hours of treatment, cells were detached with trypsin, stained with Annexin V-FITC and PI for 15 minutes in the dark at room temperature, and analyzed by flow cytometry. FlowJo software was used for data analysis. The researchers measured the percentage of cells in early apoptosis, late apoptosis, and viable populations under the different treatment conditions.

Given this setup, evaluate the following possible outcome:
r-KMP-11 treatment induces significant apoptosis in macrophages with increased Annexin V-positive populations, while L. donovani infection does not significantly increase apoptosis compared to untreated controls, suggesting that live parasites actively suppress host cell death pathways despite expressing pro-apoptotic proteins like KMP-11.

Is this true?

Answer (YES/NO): NO